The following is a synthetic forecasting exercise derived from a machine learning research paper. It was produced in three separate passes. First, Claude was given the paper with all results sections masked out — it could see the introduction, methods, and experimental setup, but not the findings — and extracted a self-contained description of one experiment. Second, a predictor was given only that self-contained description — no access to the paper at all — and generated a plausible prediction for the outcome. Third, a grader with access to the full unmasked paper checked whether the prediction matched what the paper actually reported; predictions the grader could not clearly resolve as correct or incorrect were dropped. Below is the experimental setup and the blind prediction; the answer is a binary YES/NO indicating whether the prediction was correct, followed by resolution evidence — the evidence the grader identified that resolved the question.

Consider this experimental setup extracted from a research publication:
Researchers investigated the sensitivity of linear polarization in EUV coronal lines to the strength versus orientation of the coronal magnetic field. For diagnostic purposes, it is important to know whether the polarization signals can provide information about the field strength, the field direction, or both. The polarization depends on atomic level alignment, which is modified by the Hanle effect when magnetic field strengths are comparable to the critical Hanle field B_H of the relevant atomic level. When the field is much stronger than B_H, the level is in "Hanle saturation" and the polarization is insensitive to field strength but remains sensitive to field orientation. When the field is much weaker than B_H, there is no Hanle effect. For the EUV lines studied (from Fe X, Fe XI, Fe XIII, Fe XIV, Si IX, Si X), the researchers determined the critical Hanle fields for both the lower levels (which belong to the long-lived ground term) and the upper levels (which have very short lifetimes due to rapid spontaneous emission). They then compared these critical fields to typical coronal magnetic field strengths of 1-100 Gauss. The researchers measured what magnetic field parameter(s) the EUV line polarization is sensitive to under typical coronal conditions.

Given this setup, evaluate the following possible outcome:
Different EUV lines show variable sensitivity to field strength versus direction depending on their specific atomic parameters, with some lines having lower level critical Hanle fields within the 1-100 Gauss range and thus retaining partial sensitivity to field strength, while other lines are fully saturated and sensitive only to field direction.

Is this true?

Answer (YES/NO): NO